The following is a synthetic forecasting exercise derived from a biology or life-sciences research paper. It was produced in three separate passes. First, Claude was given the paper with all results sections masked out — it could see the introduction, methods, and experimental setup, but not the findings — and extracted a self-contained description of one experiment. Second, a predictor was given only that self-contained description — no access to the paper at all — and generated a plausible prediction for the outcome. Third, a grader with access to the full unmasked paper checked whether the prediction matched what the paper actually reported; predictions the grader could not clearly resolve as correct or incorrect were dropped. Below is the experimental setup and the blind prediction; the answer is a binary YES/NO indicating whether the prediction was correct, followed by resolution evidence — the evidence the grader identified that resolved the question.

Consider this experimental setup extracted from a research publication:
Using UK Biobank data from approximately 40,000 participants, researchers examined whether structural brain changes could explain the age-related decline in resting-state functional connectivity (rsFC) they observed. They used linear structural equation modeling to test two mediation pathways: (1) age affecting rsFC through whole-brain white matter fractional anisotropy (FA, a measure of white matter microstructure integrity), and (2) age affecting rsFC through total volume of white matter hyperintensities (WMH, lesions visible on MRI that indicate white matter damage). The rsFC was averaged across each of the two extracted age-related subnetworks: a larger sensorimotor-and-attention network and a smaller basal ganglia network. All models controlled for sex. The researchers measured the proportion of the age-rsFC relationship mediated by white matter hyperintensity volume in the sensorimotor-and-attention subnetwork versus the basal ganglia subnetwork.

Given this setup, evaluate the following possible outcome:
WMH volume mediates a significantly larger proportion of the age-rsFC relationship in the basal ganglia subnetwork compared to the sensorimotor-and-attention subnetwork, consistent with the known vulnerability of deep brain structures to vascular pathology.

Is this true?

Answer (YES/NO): NO